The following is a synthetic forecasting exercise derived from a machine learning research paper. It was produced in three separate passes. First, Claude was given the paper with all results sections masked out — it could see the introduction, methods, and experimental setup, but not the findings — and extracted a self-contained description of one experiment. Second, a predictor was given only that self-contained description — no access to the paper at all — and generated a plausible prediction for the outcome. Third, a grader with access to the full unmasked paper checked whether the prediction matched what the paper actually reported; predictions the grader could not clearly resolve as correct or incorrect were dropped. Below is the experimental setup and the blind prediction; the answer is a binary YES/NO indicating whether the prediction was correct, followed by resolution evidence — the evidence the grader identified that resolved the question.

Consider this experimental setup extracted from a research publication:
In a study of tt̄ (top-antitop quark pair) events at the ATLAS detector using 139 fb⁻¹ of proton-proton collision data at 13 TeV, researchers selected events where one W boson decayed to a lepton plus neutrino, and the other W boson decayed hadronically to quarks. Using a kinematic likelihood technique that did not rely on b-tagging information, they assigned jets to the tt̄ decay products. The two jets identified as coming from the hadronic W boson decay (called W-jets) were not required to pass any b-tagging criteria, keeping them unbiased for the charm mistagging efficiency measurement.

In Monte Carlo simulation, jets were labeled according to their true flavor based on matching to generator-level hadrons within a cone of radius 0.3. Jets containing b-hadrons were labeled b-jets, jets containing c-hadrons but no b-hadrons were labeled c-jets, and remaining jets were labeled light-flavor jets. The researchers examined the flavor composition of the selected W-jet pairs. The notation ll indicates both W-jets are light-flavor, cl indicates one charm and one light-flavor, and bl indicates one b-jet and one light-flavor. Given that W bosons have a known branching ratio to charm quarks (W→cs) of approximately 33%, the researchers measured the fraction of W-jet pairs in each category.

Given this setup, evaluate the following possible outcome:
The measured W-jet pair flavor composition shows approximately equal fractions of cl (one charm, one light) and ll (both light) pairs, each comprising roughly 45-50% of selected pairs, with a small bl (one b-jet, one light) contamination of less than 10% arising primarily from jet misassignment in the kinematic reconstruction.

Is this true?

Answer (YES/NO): NO